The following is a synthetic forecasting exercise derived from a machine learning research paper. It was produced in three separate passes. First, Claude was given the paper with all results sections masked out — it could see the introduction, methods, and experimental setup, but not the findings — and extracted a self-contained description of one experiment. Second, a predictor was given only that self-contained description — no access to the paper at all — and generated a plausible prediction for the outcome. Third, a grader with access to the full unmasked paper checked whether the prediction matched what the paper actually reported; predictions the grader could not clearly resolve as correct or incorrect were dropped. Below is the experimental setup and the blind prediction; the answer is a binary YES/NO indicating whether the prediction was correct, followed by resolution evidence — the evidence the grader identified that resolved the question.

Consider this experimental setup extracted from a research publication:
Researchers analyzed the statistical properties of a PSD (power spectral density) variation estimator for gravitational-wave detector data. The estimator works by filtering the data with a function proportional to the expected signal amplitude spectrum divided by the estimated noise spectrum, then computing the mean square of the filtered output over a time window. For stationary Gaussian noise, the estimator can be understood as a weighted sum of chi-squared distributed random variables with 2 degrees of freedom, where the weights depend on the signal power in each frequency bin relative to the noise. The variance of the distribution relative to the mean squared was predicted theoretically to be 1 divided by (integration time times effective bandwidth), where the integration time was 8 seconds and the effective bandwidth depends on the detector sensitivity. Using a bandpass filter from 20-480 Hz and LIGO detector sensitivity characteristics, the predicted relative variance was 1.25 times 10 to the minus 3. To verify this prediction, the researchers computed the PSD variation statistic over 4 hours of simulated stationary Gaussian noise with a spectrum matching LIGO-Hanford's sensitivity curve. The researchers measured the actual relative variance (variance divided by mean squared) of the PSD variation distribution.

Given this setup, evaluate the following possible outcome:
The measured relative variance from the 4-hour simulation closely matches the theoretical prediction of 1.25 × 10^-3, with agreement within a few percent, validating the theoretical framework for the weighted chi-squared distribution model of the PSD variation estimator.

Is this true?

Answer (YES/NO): NO